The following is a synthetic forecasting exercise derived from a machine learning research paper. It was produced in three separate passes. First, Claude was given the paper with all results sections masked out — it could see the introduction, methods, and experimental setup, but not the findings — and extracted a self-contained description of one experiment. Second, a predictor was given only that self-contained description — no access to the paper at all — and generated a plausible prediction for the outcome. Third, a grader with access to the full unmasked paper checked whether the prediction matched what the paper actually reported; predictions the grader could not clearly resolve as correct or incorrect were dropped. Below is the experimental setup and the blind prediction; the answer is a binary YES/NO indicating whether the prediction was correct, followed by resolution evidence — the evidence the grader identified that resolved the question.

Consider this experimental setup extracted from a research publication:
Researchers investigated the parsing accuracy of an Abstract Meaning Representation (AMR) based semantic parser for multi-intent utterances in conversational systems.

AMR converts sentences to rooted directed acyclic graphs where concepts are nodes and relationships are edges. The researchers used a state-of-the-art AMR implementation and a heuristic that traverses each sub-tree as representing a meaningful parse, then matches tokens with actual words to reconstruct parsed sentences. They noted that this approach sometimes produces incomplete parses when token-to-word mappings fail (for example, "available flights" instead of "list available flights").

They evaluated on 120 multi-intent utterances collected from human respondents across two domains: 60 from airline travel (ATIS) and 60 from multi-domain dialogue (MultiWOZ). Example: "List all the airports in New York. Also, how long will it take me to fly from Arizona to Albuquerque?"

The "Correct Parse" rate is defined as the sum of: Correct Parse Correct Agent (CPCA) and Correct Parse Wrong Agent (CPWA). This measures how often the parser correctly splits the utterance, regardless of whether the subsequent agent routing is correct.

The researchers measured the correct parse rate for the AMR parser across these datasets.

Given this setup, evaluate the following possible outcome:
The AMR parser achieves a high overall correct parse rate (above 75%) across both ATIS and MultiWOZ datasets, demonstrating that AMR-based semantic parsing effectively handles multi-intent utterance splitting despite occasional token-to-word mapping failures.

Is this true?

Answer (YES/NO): NO